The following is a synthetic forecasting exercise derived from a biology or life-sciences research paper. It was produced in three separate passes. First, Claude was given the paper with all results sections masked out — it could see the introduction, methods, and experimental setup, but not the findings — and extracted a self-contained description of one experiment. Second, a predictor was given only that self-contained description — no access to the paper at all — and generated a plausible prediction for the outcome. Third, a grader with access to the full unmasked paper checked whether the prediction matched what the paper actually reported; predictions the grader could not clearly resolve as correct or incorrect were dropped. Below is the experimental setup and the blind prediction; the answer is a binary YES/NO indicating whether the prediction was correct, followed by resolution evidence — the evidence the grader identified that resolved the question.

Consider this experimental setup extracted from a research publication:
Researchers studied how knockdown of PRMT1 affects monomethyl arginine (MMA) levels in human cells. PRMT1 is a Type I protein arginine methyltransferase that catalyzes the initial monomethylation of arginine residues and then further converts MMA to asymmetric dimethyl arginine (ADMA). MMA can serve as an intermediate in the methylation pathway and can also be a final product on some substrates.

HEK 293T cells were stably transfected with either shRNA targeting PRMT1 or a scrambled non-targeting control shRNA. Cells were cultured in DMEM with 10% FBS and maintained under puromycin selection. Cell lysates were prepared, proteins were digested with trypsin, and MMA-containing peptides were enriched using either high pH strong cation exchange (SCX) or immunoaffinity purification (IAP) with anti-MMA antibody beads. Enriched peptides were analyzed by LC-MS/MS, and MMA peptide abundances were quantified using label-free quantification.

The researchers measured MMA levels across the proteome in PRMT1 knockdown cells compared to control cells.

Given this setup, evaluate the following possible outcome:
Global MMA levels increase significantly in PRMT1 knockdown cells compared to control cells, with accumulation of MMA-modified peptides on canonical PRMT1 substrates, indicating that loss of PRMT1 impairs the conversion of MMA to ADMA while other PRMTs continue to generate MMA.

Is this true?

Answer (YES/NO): YES